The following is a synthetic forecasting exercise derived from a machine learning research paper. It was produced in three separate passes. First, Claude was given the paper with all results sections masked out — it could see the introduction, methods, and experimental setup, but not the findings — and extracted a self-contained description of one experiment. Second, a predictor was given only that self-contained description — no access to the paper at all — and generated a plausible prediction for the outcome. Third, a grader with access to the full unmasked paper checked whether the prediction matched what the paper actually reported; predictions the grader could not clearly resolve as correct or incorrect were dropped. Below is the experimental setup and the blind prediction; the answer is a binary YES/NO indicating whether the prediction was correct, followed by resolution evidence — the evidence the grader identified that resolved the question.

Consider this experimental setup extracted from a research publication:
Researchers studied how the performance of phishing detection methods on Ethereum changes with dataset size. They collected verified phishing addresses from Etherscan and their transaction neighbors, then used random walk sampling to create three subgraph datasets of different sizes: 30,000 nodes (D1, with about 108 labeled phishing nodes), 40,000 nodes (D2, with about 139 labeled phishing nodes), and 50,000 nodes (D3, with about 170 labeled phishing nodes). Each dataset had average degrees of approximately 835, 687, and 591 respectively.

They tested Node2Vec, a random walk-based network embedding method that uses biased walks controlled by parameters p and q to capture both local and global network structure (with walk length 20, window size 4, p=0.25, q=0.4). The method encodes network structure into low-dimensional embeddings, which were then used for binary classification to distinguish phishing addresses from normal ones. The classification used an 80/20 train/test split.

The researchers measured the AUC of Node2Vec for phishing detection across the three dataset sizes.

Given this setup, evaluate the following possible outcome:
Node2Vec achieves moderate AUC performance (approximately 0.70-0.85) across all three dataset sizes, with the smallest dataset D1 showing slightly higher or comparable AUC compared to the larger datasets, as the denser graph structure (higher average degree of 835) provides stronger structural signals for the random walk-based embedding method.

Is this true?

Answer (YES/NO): NO